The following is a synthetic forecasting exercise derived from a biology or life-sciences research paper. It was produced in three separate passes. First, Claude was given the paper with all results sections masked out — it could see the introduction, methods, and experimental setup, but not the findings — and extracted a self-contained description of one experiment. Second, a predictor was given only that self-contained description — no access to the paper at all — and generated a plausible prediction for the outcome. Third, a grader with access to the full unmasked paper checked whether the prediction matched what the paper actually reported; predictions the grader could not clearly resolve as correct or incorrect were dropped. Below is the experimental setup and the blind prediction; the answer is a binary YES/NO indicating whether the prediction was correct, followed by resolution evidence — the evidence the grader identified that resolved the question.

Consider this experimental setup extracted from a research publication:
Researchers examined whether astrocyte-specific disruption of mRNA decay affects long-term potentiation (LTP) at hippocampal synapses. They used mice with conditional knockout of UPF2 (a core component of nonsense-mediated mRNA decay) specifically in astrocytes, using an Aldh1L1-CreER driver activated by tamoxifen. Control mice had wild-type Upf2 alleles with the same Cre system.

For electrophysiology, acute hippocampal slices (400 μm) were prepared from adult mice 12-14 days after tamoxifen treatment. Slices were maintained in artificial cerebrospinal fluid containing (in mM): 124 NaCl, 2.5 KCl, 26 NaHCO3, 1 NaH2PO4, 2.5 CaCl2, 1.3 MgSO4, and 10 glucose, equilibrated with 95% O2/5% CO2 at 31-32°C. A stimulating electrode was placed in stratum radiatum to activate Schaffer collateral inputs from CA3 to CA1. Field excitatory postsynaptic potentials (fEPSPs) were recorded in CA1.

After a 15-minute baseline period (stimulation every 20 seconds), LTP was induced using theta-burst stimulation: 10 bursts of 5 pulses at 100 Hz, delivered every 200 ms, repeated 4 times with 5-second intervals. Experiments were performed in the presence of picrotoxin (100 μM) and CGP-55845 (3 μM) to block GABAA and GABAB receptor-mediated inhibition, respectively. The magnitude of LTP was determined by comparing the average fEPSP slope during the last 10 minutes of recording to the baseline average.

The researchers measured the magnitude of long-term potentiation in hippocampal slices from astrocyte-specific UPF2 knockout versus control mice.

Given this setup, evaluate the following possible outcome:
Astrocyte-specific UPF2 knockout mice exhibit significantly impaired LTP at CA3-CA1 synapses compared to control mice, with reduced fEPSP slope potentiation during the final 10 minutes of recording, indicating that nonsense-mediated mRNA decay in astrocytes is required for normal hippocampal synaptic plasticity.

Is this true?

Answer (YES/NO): YES